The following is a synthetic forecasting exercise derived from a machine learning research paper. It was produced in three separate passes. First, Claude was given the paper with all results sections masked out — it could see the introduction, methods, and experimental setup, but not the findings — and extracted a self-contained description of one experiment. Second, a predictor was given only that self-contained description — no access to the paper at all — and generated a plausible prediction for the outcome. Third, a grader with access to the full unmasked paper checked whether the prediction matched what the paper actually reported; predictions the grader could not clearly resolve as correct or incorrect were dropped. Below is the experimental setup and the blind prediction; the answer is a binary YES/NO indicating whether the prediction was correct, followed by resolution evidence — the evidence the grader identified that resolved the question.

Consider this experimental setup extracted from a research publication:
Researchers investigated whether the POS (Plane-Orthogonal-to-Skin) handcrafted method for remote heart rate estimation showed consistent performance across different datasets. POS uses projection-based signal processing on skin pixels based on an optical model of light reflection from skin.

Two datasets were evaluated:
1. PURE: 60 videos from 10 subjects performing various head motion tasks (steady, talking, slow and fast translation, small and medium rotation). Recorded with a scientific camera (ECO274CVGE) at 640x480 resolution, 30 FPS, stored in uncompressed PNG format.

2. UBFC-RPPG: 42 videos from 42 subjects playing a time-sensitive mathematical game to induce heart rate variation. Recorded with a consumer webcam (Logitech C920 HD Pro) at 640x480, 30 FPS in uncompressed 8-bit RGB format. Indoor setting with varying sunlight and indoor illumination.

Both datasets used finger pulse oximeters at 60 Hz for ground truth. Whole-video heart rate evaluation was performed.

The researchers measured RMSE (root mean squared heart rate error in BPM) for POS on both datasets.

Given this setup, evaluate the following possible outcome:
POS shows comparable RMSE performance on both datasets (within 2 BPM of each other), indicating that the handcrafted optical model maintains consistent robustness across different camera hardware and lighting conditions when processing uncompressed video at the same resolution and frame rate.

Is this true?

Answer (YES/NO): NO